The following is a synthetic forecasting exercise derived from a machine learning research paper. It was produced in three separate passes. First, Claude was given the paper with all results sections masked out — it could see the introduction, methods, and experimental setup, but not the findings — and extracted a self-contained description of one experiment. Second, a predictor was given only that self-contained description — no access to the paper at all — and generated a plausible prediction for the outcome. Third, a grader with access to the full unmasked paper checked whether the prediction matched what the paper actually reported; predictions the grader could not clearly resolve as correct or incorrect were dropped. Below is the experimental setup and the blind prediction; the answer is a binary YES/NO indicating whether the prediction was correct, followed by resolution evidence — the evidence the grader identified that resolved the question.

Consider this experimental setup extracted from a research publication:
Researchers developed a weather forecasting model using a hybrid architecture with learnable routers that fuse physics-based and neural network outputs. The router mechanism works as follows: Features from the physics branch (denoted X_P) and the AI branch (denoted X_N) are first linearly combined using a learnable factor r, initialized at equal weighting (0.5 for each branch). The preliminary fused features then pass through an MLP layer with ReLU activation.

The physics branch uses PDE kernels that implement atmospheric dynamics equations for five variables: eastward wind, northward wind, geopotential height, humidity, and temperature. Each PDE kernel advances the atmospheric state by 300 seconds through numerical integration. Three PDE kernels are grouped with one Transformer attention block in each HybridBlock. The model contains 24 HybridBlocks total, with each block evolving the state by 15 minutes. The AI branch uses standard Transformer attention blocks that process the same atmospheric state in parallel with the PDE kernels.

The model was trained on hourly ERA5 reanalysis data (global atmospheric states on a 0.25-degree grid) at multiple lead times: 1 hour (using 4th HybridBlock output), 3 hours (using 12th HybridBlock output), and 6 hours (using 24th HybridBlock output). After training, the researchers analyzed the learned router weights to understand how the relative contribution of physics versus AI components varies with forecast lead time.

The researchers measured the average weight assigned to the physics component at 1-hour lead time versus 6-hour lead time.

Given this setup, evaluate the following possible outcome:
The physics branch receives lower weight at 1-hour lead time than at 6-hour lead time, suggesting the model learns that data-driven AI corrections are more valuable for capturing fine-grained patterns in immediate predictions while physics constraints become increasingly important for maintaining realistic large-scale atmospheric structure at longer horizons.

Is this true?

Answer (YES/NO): NO